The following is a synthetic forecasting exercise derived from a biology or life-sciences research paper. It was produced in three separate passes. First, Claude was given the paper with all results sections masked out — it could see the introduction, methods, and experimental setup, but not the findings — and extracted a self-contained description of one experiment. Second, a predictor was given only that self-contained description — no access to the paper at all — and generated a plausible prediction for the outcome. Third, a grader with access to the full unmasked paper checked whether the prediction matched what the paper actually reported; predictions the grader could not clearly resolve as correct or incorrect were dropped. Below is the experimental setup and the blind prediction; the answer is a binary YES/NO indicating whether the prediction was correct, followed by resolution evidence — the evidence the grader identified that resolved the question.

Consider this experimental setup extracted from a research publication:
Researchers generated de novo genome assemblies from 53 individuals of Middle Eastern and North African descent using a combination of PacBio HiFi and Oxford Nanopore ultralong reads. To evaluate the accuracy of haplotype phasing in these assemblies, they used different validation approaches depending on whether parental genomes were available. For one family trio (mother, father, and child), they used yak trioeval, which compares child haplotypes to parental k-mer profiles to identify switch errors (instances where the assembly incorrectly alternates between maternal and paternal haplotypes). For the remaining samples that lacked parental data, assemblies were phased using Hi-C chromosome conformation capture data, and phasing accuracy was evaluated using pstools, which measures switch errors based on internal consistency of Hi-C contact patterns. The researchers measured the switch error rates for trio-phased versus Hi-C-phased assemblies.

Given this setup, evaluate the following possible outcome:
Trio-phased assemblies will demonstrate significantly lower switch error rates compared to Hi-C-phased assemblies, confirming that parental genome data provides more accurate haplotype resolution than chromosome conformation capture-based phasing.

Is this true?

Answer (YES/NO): YES